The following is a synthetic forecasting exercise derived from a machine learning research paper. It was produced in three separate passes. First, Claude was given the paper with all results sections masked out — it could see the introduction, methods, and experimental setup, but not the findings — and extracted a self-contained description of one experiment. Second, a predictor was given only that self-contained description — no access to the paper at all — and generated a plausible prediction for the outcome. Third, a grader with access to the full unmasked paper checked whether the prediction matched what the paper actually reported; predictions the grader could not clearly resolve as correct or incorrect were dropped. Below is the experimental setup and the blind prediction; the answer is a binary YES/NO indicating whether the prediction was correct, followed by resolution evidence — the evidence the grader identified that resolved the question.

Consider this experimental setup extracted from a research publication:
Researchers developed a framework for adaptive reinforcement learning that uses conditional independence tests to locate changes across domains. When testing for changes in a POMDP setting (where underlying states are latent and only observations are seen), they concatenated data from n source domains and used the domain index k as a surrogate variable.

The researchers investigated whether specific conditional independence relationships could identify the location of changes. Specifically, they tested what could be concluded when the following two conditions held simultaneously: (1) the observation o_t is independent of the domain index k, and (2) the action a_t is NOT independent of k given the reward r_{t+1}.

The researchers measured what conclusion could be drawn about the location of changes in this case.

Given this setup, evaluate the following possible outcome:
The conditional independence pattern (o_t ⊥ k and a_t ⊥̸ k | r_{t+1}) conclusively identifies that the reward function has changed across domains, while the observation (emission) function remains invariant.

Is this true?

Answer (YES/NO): YES